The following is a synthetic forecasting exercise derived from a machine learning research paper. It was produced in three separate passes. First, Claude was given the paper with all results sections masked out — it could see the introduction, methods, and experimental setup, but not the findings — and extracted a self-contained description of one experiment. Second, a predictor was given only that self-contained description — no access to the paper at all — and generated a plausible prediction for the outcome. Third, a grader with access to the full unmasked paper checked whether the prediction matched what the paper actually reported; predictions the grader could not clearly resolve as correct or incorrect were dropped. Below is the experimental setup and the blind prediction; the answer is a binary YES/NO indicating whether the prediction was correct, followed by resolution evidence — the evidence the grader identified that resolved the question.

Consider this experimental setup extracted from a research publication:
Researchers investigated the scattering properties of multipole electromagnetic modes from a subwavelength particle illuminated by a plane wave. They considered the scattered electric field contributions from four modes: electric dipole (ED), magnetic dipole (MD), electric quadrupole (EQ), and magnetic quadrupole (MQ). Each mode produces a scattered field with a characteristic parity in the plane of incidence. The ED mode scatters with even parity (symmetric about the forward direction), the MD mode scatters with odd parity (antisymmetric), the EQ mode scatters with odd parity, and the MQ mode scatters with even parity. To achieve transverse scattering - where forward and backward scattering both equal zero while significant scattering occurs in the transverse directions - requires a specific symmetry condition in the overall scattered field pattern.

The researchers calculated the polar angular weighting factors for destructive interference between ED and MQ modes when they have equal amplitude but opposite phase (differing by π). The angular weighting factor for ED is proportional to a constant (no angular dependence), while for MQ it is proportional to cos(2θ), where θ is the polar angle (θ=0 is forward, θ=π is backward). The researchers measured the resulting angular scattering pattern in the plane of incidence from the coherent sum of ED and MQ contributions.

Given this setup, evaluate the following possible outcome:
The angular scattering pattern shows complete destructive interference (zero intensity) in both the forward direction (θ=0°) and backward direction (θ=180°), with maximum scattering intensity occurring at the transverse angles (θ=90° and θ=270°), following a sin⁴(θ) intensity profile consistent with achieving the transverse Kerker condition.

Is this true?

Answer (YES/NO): YES